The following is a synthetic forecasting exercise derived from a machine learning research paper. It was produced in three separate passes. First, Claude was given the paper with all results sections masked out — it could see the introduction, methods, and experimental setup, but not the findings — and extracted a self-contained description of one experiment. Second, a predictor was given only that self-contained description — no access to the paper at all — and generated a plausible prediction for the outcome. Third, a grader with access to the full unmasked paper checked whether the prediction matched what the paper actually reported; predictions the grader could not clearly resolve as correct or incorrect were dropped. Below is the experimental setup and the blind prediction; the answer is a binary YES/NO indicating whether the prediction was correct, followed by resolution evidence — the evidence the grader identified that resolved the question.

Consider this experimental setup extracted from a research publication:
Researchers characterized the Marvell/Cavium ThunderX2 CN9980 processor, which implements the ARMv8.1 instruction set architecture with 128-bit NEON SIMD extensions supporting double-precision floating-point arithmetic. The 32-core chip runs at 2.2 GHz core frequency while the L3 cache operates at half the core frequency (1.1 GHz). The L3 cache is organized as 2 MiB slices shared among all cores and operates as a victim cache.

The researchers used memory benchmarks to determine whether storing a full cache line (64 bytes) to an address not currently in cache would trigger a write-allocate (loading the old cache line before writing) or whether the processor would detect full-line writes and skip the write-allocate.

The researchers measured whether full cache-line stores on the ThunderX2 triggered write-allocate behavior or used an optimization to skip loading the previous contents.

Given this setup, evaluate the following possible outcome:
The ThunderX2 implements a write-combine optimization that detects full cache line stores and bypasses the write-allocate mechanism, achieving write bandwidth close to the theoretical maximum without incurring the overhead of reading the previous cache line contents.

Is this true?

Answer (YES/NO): YES